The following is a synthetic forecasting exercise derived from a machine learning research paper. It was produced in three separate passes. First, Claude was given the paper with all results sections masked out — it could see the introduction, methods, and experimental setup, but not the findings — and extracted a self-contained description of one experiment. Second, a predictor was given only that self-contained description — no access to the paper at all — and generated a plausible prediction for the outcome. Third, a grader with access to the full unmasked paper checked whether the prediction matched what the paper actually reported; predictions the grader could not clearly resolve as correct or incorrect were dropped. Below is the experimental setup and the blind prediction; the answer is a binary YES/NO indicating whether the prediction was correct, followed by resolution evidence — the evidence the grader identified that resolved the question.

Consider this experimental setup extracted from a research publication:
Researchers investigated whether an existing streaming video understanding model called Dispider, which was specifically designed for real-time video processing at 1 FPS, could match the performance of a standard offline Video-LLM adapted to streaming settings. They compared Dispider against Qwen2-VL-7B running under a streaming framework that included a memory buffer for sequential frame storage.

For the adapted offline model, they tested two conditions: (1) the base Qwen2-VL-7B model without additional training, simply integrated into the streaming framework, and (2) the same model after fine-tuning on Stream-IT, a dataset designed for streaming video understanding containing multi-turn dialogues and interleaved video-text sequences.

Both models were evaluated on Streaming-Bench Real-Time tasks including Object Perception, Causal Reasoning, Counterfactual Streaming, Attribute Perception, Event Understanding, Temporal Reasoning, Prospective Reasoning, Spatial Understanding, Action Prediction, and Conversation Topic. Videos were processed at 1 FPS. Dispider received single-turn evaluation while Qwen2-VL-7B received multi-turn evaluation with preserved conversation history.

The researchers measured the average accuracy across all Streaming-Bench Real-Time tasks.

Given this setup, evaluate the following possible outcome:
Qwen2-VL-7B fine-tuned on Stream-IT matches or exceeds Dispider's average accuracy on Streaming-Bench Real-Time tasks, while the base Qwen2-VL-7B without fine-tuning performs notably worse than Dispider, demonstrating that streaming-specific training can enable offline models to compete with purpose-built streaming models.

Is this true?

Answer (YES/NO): NO